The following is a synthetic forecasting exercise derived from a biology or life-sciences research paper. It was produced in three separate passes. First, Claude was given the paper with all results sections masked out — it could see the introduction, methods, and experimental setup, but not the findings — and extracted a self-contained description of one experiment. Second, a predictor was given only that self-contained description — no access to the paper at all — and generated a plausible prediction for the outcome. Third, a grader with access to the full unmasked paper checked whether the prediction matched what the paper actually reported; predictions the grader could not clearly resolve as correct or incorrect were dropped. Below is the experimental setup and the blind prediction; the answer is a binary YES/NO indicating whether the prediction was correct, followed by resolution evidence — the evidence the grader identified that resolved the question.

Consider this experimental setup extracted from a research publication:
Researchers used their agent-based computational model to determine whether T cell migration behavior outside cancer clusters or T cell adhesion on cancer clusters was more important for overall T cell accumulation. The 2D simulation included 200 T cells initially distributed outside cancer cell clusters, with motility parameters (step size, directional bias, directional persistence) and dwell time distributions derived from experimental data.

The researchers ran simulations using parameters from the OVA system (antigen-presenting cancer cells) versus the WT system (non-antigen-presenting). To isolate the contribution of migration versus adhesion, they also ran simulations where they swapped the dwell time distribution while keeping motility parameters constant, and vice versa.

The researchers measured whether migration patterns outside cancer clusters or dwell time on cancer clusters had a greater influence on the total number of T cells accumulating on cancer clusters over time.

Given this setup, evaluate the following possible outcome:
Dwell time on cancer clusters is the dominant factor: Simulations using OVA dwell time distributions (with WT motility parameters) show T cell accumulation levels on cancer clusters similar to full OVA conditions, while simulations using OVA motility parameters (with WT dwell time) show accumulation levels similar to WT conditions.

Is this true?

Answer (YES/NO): YES